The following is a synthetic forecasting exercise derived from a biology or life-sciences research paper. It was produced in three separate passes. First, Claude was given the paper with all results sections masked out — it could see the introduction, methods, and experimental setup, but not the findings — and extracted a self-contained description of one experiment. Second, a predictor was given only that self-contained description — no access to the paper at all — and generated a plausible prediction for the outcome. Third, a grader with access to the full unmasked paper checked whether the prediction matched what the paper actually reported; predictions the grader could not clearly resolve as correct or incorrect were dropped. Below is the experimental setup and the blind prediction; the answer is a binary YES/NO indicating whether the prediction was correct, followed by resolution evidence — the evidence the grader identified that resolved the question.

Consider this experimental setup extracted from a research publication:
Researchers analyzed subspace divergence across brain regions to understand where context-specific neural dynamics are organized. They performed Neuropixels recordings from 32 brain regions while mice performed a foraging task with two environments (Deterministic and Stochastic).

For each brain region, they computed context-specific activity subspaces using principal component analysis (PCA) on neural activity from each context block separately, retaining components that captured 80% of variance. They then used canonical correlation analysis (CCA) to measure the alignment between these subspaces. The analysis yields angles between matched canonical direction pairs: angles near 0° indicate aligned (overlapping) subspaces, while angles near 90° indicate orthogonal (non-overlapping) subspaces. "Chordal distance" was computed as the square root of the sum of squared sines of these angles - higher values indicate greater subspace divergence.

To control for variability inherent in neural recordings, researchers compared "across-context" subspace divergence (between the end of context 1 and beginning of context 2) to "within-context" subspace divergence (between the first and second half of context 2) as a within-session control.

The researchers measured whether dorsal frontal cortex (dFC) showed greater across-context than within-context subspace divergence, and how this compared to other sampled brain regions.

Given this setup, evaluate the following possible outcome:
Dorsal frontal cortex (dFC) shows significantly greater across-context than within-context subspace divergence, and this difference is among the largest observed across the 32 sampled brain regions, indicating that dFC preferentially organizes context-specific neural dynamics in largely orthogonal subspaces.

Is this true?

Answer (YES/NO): YES